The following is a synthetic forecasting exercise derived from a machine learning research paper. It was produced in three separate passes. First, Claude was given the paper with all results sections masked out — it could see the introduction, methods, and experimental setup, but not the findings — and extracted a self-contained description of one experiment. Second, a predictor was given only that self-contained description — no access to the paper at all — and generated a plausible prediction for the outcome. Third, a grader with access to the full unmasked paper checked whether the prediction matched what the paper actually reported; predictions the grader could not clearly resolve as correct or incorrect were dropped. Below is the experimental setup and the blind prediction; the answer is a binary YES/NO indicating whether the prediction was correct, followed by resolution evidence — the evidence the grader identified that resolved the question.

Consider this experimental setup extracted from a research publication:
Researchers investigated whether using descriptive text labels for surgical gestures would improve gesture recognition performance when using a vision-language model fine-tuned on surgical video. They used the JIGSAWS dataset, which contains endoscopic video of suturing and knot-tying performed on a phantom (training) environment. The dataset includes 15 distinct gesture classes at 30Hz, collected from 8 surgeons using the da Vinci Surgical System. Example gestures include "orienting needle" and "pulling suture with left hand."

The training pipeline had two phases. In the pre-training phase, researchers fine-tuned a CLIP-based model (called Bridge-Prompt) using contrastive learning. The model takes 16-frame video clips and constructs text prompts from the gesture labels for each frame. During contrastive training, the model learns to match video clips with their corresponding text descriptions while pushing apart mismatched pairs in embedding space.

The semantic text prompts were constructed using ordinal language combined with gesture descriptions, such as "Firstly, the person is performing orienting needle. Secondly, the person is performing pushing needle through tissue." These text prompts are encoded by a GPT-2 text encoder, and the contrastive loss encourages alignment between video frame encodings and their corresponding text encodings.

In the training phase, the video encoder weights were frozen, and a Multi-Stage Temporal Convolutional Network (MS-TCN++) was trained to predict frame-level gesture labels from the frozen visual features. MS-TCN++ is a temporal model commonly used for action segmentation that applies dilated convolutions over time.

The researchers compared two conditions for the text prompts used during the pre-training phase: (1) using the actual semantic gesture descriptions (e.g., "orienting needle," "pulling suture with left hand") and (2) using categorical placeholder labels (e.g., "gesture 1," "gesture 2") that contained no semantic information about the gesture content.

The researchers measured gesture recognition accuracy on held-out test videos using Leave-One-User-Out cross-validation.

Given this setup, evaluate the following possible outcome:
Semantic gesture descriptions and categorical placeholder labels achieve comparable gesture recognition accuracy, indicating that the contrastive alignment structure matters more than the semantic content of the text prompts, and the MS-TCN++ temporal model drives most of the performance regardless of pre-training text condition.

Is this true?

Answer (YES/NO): YES